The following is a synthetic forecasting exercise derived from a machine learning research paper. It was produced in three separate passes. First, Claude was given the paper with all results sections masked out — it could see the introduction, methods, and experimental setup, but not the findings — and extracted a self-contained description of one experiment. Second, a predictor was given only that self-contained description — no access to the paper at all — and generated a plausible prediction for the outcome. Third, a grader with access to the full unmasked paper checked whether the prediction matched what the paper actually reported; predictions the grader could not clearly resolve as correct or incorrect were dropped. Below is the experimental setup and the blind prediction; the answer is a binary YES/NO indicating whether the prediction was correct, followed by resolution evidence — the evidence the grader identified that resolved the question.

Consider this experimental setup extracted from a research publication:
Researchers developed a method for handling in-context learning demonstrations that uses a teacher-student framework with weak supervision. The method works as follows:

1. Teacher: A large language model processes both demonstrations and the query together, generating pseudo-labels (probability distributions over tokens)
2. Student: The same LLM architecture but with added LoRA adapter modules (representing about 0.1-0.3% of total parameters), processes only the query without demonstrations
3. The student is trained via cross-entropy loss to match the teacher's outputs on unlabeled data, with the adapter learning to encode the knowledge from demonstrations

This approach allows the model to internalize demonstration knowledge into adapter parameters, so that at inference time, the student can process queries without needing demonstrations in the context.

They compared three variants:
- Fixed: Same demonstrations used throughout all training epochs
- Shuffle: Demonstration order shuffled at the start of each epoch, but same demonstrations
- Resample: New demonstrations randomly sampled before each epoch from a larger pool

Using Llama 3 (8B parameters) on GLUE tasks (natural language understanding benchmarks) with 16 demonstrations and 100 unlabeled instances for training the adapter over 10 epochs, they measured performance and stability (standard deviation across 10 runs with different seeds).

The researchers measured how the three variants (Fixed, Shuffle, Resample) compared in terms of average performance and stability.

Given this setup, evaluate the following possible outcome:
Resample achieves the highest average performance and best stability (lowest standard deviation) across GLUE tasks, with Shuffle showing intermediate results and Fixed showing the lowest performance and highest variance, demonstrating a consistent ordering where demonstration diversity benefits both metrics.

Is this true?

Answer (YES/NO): NO